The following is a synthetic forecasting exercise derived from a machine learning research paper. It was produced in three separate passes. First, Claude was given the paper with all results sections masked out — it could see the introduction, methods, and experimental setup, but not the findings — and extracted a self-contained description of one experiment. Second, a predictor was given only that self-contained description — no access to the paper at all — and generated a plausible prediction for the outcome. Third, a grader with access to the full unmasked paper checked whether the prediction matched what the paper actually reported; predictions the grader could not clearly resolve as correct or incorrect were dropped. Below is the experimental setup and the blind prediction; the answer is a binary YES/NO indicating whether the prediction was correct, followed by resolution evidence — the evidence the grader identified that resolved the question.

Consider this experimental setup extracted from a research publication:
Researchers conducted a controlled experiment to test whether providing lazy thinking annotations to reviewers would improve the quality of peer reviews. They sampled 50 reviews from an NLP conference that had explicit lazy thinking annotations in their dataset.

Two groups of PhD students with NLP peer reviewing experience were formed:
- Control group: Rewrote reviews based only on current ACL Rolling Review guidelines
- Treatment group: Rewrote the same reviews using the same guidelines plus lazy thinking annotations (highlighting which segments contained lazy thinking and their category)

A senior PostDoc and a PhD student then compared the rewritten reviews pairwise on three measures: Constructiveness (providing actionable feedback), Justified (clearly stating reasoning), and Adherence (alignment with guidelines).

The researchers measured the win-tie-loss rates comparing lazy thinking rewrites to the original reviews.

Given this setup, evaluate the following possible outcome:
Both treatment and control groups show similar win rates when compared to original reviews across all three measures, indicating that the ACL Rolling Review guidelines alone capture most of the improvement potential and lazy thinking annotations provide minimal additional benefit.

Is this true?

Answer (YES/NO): NO